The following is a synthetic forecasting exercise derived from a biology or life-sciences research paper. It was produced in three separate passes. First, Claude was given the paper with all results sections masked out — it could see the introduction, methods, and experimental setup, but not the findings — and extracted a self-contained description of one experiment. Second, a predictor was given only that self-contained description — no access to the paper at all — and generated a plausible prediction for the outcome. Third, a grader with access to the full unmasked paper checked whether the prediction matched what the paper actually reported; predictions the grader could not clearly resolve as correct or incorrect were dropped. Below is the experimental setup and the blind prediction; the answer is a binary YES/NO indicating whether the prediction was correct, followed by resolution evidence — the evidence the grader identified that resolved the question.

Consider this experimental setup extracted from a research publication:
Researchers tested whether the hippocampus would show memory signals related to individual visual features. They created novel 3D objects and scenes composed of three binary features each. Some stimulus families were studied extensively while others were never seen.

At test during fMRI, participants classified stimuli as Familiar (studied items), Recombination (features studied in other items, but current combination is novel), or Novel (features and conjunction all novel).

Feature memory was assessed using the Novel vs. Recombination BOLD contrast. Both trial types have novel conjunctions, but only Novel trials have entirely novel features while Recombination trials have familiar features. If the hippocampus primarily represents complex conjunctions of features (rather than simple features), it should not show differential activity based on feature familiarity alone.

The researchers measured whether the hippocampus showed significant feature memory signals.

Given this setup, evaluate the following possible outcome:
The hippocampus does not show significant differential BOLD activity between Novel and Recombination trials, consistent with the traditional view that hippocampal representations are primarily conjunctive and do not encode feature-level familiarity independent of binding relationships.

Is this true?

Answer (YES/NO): YES